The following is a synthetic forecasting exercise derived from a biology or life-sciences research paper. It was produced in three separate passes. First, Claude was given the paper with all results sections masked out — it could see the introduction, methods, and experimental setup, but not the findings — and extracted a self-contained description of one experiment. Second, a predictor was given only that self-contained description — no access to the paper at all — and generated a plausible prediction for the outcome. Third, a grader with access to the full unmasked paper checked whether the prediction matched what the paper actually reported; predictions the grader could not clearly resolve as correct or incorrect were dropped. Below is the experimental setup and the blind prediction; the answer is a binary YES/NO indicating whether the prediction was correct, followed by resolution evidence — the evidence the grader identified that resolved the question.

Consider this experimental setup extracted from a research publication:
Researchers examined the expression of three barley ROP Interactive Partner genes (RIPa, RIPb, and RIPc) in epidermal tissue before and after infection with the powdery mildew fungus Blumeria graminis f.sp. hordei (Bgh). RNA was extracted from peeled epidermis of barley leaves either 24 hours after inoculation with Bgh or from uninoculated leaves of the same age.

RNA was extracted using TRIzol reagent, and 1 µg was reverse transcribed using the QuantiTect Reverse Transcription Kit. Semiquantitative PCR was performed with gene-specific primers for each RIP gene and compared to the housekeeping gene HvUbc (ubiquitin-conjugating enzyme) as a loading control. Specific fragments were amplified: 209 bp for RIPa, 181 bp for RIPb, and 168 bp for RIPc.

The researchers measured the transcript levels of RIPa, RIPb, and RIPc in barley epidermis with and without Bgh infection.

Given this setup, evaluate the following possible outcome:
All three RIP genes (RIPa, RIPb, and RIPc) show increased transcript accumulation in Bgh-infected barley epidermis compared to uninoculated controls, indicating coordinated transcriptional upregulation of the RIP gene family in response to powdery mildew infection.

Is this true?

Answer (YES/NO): NO